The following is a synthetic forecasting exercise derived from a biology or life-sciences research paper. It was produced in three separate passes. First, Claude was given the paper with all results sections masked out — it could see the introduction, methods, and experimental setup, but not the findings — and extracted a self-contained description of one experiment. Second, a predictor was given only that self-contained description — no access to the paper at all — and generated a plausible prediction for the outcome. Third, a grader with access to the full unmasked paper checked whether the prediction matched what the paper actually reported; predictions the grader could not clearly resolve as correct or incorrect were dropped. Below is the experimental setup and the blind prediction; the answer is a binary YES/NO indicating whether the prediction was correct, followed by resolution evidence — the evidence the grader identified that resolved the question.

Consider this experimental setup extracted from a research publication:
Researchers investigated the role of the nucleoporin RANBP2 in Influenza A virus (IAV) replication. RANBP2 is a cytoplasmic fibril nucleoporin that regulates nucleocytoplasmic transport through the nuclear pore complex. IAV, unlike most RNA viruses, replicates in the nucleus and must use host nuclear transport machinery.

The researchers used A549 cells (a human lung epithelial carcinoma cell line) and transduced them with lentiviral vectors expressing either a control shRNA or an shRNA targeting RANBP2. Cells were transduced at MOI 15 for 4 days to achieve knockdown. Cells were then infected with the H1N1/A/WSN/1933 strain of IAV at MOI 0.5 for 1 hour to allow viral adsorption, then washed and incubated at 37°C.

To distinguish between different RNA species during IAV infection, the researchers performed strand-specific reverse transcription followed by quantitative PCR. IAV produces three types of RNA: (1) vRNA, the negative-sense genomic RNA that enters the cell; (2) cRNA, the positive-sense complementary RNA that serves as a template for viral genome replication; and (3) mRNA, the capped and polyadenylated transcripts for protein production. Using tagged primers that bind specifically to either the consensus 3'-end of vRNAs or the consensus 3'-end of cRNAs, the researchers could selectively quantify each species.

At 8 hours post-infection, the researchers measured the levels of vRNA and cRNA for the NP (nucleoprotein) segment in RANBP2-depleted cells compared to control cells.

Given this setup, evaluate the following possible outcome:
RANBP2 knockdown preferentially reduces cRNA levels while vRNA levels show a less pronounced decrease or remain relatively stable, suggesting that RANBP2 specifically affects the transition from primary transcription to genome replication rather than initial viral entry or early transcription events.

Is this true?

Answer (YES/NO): NO